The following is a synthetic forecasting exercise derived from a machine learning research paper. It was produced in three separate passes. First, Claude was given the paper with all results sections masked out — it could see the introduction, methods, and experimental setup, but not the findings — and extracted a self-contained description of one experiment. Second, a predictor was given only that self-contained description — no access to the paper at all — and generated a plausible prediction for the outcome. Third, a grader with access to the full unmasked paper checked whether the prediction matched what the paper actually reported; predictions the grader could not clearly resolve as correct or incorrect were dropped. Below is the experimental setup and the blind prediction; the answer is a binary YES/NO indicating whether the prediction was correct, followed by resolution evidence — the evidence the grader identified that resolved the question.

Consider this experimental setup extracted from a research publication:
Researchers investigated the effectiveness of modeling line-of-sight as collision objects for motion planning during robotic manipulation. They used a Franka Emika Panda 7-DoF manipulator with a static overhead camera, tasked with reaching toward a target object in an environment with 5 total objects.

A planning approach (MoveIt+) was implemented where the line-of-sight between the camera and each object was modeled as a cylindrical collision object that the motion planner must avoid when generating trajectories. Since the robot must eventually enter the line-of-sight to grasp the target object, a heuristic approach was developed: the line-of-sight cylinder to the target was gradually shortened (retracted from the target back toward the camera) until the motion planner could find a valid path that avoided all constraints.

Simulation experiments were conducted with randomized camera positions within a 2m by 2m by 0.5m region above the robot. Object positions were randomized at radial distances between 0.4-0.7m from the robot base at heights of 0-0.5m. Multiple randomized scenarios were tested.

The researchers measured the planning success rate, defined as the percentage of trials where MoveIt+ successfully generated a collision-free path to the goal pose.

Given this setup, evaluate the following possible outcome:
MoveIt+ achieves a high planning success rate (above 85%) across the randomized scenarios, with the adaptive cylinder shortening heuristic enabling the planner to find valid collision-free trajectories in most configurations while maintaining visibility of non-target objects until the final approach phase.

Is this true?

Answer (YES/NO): NO